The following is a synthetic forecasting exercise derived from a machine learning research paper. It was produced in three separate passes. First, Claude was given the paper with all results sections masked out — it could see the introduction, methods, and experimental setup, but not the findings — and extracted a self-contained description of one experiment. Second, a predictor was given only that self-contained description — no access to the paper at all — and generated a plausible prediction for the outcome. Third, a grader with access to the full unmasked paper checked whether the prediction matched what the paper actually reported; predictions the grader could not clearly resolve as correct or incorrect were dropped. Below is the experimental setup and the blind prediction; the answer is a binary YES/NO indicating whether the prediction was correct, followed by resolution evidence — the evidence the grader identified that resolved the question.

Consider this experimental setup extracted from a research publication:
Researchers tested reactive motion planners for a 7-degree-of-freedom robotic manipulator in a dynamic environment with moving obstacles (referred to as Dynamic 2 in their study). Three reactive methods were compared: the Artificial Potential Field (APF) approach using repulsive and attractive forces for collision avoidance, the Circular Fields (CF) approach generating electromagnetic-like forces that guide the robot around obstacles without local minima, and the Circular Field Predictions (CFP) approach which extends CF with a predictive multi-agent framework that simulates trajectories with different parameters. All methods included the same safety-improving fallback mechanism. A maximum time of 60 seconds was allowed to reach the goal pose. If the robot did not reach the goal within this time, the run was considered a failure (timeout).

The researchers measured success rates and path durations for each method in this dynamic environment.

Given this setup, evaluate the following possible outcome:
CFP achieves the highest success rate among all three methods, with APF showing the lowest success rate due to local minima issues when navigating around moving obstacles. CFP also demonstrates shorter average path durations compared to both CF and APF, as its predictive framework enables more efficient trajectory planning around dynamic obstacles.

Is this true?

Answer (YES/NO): NO